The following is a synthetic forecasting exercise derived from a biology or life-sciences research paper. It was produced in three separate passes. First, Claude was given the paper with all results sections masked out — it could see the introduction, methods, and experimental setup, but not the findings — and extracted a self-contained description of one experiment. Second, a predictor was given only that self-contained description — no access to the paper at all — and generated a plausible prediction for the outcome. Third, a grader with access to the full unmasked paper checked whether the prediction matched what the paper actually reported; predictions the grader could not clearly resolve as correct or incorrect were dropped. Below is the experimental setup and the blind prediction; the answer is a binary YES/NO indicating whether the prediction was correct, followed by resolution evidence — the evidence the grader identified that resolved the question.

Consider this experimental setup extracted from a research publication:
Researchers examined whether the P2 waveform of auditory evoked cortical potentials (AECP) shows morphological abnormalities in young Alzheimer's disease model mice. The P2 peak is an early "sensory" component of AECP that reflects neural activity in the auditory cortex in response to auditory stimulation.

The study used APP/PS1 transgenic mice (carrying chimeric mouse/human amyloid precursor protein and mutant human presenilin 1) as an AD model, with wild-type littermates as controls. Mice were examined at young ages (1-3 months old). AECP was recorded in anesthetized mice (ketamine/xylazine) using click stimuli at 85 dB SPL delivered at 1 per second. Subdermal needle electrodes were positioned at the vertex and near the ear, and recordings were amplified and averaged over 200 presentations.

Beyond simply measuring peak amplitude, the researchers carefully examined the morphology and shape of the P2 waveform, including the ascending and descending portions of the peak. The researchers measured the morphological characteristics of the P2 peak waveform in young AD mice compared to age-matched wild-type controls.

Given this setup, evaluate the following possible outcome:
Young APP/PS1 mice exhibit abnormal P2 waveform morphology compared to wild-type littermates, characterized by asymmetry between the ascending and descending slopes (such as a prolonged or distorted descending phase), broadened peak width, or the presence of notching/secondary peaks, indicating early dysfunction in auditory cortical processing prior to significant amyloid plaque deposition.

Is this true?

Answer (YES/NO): YES